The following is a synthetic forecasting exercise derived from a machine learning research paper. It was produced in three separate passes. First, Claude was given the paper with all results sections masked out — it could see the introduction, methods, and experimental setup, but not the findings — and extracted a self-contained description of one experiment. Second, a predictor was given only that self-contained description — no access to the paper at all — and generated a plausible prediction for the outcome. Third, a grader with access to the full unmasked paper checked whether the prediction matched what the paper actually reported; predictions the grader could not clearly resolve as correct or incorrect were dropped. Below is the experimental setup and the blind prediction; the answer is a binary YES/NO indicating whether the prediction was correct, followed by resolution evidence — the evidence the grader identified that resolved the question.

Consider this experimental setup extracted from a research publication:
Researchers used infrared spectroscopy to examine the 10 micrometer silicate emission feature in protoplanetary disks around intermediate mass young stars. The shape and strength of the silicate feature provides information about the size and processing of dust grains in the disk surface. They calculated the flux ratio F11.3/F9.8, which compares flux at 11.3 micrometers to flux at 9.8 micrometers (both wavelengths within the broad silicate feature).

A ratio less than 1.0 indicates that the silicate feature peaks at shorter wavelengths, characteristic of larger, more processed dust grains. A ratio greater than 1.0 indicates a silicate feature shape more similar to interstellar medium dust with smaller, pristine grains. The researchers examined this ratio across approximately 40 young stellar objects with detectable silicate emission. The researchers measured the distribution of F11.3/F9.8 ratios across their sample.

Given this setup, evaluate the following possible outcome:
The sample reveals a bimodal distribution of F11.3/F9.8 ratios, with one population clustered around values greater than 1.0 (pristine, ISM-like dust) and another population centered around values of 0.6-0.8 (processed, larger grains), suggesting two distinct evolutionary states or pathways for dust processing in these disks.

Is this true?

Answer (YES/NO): NO